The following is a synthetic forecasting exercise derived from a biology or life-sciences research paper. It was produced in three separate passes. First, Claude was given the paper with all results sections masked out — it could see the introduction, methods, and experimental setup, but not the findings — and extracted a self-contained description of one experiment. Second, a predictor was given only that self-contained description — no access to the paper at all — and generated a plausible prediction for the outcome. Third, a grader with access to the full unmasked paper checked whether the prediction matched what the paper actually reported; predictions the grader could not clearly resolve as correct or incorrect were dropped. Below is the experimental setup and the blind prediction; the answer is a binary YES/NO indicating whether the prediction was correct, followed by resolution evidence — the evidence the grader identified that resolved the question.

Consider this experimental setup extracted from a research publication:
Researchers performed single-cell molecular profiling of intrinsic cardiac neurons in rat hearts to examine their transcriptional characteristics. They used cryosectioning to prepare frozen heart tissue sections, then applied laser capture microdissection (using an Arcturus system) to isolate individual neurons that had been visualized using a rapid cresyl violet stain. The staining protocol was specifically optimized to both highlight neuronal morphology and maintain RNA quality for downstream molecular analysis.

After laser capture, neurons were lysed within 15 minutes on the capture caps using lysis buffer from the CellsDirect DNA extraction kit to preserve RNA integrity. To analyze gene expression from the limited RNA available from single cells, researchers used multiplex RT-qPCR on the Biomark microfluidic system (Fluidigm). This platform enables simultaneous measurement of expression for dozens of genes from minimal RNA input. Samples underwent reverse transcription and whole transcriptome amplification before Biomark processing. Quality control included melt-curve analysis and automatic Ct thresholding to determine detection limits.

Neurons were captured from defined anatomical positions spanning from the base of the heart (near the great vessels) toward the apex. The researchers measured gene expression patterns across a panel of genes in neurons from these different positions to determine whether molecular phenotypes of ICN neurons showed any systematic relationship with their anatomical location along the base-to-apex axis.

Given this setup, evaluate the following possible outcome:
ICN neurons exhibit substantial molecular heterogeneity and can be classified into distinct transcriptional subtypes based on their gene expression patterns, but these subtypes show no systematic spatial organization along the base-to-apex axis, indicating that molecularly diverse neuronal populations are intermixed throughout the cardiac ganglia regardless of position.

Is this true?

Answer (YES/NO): NO